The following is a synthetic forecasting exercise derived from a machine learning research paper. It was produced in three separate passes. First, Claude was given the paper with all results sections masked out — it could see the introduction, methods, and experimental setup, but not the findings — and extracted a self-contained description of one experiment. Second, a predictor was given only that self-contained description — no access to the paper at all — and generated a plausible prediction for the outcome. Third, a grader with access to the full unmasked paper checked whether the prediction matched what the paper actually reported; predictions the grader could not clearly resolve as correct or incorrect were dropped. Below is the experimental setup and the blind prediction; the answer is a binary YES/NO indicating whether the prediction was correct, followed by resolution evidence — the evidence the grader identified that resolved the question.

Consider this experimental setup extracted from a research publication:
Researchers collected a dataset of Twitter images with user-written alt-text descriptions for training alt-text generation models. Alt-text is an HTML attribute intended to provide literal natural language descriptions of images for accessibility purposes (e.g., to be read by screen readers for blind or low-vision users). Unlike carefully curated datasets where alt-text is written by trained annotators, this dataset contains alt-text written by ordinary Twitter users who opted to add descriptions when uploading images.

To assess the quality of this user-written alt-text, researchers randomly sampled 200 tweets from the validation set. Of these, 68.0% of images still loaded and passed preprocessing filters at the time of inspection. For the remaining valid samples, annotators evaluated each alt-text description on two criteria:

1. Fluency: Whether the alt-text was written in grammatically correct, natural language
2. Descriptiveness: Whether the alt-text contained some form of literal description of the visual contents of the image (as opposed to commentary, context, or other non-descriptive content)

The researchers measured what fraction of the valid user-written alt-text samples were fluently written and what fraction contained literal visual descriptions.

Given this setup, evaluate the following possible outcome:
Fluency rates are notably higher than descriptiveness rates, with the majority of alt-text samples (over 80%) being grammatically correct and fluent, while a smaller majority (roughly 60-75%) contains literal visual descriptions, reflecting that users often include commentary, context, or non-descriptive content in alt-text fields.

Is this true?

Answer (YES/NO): NO